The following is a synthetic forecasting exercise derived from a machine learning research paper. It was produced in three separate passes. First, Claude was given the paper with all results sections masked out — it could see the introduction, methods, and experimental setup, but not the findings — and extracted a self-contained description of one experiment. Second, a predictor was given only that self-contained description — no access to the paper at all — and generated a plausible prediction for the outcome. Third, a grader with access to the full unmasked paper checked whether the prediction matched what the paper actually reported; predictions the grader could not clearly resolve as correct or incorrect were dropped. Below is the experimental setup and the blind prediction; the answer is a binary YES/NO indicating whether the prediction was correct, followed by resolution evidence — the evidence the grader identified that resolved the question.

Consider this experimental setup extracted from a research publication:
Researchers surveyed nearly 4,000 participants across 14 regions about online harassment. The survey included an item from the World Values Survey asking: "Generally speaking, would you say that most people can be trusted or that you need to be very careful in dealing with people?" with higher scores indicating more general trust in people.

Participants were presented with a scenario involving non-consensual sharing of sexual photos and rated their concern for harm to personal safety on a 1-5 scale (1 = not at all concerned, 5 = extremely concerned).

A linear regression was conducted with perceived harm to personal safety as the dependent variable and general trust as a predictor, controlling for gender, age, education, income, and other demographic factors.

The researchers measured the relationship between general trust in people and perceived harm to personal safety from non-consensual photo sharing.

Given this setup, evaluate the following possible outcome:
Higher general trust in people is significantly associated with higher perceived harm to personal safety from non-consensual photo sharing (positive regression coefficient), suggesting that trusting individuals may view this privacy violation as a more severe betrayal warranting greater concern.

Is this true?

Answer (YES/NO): YES